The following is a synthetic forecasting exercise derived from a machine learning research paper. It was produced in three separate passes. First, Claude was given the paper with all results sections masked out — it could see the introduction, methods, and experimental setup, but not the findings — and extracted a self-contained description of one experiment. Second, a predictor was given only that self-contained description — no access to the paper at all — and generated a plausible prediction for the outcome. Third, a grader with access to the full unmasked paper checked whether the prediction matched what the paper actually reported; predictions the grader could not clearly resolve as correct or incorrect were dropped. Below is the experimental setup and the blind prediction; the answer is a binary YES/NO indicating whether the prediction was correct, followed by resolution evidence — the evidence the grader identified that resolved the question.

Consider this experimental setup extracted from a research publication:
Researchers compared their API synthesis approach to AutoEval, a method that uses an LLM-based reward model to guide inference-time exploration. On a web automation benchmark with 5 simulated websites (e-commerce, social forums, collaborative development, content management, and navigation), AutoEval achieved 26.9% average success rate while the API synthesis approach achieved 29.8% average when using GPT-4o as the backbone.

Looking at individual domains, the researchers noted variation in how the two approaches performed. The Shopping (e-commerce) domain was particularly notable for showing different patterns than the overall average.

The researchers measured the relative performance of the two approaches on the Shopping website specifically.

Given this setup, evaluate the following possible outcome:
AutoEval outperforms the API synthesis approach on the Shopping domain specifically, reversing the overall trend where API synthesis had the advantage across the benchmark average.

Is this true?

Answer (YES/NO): YES